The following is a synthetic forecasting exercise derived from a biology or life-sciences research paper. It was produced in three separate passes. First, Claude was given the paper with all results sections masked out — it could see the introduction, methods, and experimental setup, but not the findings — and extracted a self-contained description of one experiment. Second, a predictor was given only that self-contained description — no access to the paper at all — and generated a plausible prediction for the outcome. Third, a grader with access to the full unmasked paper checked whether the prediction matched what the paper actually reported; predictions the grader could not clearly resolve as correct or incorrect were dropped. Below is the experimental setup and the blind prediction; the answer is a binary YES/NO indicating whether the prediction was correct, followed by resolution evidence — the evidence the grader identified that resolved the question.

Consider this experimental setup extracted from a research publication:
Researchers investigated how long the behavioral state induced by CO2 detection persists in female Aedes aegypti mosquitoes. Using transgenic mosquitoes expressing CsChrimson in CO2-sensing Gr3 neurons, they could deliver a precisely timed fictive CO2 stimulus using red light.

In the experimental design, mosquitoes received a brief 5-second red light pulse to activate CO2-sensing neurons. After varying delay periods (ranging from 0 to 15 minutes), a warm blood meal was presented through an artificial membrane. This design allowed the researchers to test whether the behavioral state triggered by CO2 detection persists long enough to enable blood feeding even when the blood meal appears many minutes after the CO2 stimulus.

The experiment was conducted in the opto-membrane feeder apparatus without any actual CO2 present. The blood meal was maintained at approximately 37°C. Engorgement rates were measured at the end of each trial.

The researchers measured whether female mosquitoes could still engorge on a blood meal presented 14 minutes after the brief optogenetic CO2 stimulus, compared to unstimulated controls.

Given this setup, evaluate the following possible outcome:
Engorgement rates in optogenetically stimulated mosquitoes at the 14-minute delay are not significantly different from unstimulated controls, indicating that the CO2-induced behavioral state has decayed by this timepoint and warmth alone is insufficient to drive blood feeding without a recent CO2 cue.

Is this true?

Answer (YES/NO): NO